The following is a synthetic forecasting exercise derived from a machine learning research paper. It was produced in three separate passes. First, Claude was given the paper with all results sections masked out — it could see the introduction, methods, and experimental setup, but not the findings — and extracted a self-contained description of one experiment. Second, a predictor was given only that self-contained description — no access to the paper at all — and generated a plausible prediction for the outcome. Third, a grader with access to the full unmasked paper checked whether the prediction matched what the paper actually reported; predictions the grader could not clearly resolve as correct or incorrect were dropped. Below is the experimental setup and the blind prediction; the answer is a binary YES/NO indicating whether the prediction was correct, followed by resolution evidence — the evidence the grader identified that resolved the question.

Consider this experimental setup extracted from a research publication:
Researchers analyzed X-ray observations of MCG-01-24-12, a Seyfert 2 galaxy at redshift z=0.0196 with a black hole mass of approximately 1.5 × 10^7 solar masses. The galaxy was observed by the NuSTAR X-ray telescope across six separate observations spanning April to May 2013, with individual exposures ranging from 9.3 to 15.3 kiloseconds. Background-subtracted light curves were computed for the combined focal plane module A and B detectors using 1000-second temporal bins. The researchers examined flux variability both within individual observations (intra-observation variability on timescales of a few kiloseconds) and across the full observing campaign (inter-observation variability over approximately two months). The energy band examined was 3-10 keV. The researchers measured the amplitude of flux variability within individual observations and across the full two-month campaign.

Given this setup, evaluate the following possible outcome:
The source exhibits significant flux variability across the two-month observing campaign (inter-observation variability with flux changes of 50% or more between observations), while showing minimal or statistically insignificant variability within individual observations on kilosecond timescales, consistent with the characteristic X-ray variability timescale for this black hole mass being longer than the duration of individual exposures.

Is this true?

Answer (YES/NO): NO